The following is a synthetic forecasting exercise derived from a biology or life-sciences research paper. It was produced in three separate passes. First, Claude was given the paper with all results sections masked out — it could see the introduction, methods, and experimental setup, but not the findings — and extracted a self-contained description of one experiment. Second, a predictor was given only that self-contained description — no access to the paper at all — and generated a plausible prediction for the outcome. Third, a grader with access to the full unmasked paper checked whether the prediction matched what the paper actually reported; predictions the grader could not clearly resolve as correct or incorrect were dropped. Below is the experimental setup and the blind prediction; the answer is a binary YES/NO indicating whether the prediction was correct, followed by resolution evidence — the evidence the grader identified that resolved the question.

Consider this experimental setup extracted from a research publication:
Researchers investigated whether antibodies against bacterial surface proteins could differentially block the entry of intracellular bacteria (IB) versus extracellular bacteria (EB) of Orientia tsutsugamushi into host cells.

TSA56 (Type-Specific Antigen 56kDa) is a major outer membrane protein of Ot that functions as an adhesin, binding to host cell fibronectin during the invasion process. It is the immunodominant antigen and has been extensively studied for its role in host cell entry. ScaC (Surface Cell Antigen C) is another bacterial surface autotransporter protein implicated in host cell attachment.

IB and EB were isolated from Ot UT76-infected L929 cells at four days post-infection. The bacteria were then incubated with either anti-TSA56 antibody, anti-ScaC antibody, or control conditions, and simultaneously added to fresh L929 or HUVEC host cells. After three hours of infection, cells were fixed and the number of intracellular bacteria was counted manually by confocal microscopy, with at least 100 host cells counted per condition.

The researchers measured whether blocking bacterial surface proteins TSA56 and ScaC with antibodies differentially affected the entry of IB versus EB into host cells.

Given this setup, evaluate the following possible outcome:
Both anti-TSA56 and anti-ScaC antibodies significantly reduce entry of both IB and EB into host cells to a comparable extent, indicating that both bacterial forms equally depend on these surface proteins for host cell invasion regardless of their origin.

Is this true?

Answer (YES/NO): NO